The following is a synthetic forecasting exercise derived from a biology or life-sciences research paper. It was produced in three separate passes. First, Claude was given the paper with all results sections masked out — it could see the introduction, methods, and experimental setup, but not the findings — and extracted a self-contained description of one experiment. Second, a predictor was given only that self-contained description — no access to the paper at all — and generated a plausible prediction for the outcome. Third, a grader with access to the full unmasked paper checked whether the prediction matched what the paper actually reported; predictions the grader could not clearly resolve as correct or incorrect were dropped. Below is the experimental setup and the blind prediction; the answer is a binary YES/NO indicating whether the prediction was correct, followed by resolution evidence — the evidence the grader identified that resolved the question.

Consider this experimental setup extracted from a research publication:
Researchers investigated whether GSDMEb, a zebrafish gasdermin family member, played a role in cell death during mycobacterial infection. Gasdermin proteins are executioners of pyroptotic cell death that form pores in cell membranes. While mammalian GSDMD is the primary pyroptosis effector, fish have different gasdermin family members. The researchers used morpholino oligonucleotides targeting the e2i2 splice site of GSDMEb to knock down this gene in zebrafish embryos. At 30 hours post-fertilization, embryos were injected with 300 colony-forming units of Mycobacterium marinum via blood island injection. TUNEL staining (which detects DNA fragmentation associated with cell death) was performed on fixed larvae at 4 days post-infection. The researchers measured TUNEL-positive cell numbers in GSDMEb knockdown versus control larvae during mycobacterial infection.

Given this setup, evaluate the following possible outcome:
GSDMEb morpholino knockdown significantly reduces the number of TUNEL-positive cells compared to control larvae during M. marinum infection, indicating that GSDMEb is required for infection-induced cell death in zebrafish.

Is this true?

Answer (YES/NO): YES